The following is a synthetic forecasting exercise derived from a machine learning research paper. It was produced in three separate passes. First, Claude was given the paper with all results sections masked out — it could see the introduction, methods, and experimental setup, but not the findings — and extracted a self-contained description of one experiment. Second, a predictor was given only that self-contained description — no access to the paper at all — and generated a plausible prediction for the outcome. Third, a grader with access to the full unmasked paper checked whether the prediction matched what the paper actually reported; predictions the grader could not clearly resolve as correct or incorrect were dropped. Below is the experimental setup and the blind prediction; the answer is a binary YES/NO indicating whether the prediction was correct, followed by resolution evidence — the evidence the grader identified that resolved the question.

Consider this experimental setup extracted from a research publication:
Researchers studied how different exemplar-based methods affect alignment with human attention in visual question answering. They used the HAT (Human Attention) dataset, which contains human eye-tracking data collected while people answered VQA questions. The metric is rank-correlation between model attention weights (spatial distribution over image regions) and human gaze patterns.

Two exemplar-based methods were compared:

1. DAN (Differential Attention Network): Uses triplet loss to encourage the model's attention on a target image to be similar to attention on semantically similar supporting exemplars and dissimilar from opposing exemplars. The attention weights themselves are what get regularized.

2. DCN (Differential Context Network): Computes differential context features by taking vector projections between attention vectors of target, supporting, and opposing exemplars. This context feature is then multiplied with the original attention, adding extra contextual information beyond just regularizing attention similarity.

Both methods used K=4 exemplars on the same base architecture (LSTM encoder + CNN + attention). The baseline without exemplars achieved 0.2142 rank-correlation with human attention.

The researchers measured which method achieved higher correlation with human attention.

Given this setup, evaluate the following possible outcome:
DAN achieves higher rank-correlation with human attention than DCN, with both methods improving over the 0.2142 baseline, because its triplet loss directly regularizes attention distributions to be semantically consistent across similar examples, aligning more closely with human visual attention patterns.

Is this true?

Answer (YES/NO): NO